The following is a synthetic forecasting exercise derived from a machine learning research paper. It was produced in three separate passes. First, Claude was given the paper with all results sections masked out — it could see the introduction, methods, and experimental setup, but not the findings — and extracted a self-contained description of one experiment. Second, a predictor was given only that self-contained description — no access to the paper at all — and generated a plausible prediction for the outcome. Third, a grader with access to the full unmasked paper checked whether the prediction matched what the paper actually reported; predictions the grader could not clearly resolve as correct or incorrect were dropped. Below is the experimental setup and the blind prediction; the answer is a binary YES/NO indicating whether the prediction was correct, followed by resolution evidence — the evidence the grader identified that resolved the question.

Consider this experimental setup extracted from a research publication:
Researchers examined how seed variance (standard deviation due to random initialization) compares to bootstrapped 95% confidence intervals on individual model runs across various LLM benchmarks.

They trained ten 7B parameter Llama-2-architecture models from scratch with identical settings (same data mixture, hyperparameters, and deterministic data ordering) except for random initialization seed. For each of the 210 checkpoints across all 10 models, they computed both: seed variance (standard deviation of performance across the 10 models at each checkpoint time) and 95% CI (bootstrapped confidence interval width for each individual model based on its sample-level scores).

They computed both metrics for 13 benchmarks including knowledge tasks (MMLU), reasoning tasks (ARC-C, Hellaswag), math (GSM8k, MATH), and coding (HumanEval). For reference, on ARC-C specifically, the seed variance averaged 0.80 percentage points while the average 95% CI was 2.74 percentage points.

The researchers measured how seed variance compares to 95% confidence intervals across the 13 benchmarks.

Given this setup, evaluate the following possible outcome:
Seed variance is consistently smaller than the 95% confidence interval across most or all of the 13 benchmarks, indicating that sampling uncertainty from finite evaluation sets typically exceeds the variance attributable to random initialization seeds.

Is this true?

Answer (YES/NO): YES